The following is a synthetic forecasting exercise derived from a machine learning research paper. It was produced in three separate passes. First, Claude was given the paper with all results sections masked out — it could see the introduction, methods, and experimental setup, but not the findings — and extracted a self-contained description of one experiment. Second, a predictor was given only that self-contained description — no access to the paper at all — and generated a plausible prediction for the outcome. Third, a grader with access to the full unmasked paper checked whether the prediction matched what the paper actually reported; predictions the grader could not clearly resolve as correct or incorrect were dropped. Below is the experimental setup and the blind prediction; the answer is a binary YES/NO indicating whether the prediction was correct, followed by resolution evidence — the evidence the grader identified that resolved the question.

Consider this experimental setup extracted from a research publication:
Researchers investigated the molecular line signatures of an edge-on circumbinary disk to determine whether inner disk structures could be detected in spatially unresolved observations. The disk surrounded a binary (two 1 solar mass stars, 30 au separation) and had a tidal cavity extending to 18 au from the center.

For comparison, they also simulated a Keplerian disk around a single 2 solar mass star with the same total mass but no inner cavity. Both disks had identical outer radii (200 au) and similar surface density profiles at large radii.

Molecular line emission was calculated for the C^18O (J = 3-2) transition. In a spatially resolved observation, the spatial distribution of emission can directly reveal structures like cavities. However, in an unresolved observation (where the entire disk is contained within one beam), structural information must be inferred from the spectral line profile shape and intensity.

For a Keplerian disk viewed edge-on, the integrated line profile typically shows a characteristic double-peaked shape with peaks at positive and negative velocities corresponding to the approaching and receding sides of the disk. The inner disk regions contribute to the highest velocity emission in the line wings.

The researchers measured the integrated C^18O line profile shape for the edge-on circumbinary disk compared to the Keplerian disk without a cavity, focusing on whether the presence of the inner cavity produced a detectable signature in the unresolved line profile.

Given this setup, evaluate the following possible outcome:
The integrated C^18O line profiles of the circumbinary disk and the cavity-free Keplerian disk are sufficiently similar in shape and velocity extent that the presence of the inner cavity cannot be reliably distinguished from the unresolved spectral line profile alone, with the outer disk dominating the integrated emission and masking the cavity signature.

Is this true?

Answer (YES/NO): NO